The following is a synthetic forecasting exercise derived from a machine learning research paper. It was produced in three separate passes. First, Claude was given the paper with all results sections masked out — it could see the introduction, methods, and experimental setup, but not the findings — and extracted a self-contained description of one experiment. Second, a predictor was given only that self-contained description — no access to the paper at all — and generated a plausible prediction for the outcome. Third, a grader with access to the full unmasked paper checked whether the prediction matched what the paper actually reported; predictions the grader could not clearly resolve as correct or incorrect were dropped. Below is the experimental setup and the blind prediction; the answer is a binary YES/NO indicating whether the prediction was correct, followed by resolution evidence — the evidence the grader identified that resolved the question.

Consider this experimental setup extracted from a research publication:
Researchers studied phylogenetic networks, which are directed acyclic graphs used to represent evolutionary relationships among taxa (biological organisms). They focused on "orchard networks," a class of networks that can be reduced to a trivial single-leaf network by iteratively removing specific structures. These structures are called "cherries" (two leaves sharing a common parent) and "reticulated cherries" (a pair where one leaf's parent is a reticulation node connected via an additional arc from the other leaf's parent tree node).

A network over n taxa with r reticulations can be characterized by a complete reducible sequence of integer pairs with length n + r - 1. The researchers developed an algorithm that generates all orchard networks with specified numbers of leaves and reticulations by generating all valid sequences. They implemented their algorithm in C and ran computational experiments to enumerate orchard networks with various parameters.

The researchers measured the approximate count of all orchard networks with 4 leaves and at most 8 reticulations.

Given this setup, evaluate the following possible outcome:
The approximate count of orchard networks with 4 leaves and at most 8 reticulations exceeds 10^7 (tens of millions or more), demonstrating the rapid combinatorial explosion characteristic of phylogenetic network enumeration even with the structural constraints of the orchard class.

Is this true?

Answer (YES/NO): YES